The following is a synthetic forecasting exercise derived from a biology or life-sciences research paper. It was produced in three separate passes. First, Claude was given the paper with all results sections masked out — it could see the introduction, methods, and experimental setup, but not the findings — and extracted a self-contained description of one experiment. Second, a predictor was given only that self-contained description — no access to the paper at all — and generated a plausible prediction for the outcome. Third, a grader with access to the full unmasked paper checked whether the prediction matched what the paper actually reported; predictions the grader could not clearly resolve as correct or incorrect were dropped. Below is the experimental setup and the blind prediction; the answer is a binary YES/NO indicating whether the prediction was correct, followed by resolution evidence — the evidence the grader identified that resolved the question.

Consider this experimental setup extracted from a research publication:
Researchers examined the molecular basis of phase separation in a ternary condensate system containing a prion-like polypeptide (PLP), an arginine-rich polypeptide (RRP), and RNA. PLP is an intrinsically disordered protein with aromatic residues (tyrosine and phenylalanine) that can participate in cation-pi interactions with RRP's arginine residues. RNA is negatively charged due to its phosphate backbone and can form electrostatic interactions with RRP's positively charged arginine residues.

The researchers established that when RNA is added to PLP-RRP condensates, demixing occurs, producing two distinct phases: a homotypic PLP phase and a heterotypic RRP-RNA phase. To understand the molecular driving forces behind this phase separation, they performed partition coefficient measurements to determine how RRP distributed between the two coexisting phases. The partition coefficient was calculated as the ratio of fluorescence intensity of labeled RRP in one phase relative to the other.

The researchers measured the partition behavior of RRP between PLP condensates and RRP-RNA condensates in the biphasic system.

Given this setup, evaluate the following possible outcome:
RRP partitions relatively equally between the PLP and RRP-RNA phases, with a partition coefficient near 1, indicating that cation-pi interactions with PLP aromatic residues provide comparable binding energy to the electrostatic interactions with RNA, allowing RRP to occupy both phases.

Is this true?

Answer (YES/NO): NO